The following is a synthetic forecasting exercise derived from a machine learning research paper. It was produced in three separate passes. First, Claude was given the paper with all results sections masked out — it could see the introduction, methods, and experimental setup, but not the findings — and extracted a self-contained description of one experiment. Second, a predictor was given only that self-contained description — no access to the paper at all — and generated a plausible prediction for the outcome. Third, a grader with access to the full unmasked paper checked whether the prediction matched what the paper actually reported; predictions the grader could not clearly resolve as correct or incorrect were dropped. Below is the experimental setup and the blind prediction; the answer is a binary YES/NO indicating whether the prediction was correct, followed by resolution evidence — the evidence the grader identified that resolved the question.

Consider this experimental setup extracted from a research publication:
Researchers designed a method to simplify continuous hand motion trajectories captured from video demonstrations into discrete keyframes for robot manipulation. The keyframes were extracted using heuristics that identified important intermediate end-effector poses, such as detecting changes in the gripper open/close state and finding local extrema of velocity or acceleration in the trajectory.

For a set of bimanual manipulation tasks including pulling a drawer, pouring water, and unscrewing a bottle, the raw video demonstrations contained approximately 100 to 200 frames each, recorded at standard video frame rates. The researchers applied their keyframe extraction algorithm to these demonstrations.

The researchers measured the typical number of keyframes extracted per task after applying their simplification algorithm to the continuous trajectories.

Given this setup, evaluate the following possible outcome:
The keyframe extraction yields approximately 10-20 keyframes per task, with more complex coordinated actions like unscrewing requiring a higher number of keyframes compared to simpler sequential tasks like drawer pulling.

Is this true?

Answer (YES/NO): YES